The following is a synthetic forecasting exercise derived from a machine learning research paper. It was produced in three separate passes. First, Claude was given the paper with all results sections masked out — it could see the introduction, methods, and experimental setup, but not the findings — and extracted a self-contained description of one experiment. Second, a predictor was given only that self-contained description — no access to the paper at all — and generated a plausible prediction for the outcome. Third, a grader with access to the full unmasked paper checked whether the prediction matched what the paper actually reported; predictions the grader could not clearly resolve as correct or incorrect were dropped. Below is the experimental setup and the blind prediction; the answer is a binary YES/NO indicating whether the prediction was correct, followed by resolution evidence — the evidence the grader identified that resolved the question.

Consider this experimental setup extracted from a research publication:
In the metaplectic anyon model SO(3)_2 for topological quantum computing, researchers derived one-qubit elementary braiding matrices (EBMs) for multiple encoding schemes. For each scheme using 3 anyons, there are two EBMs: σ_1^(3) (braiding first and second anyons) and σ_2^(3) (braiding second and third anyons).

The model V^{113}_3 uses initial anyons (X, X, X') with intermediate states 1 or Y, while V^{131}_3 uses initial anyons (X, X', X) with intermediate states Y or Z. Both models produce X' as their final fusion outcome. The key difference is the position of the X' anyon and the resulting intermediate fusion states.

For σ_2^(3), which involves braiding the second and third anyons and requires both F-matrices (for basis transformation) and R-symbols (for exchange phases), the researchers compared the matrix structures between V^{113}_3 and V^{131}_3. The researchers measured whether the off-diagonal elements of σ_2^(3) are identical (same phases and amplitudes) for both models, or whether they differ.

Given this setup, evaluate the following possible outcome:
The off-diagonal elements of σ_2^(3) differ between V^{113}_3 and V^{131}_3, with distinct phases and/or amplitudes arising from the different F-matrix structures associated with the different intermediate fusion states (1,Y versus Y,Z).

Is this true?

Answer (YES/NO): NO